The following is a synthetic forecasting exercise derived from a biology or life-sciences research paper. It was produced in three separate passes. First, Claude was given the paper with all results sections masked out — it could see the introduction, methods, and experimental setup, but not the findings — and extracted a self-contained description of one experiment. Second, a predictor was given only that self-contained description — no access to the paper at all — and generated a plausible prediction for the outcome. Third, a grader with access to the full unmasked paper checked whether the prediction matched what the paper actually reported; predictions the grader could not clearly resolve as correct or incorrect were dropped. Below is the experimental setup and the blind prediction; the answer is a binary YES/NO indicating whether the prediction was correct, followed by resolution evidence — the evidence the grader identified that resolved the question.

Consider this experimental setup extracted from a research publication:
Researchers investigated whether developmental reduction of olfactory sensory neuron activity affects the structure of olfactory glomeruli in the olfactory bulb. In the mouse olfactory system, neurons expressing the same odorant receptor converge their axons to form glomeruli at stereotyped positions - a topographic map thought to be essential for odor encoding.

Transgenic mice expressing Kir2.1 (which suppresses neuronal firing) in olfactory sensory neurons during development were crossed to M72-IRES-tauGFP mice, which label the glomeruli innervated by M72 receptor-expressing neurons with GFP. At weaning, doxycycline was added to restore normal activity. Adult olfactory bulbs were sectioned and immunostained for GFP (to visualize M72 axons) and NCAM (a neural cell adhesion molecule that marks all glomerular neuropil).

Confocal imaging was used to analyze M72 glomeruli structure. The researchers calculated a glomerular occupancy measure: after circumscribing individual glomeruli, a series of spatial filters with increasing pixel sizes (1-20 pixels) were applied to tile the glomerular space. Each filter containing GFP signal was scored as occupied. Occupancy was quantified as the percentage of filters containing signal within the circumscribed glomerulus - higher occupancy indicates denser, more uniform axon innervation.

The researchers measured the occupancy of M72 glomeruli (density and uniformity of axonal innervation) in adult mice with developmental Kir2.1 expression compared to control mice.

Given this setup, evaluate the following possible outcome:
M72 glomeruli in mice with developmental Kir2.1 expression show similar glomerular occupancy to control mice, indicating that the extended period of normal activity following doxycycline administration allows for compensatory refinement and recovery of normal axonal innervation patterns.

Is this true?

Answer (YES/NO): NO